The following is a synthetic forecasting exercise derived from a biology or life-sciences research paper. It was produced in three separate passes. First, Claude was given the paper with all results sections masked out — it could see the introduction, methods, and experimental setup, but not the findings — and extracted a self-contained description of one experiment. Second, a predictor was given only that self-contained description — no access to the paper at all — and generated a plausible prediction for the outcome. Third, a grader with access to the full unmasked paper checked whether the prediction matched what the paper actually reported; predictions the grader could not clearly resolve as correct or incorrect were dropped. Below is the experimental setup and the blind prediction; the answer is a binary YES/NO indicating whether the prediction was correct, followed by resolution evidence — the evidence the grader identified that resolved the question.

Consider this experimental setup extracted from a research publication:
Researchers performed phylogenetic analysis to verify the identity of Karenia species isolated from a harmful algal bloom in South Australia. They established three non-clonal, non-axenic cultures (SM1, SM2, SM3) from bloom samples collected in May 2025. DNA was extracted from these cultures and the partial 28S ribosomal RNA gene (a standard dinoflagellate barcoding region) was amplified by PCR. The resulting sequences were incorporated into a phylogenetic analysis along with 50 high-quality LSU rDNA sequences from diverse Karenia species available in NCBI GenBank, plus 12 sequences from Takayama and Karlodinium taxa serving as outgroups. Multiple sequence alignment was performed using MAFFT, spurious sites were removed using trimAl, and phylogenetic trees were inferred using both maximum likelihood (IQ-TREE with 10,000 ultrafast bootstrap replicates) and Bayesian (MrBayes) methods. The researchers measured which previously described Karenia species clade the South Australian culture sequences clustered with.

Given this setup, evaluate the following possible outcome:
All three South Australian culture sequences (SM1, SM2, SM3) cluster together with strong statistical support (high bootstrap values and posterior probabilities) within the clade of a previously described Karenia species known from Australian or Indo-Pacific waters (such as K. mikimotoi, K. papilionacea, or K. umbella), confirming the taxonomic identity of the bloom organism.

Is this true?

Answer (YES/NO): NO